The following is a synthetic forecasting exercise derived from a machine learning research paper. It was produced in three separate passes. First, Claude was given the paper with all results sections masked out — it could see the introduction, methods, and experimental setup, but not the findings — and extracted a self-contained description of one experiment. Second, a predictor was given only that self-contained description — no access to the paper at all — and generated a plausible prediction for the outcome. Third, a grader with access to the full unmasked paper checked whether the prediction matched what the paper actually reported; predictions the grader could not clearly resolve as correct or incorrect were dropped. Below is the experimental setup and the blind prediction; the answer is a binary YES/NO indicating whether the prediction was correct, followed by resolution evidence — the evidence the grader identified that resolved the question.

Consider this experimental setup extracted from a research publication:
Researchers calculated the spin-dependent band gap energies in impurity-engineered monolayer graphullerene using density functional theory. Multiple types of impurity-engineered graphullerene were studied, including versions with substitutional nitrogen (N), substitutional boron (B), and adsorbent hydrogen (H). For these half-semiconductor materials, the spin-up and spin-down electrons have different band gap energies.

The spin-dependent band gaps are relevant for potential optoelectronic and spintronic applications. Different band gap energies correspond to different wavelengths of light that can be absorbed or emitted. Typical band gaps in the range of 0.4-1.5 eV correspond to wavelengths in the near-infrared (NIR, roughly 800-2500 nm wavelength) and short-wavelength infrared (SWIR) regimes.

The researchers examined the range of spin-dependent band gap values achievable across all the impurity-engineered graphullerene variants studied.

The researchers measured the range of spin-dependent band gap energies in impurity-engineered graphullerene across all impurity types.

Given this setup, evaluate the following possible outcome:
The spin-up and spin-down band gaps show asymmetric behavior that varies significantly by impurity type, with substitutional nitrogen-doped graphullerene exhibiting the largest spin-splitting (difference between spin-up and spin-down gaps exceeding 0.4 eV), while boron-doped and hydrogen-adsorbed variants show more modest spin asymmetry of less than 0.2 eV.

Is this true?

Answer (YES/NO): NO